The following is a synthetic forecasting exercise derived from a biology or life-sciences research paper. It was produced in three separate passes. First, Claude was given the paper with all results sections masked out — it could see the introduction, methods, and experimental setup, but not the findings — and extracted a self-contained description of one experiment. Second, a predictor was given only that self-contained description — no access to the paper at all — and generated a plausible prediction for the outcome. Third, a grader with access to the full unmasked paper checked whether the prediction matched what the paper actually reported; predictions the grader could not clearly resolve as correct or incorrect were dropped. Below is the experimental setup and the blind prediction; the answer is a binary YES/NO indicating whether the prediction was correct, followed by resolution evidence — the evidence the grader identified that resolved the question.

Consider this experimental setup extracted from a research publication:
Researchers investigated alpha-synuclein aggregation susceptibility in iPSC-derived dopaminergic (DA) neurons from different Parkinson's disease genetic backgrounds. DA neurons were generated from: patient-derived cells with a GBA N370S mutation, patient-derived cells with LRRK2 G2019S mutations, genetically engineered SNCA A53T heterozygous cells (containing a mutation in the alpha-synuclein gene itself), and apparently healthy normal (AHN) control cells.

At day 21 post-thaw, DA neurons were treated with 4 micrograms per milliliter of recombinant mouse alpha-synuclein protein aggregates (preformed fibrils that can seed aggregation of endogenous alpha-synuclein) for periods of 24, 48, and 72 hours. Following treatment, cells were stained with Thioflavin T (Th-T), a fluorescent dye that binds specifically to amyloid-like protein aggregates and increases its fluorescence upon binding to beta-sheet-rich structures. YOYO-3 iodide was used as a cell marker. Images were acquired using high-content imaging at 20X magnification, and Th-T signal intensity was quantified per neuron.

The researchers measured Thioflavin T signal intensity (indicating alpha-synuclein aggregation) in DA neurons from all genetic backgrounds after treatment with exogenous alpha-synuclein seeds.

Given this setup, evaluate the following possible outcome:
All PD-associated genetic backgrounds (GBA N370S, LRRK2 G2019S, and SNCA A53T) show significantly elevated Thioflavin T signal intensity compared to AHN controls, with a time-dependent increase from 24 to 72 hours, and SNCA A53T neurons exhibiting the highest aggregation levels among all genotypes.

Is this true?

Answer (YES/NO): NO